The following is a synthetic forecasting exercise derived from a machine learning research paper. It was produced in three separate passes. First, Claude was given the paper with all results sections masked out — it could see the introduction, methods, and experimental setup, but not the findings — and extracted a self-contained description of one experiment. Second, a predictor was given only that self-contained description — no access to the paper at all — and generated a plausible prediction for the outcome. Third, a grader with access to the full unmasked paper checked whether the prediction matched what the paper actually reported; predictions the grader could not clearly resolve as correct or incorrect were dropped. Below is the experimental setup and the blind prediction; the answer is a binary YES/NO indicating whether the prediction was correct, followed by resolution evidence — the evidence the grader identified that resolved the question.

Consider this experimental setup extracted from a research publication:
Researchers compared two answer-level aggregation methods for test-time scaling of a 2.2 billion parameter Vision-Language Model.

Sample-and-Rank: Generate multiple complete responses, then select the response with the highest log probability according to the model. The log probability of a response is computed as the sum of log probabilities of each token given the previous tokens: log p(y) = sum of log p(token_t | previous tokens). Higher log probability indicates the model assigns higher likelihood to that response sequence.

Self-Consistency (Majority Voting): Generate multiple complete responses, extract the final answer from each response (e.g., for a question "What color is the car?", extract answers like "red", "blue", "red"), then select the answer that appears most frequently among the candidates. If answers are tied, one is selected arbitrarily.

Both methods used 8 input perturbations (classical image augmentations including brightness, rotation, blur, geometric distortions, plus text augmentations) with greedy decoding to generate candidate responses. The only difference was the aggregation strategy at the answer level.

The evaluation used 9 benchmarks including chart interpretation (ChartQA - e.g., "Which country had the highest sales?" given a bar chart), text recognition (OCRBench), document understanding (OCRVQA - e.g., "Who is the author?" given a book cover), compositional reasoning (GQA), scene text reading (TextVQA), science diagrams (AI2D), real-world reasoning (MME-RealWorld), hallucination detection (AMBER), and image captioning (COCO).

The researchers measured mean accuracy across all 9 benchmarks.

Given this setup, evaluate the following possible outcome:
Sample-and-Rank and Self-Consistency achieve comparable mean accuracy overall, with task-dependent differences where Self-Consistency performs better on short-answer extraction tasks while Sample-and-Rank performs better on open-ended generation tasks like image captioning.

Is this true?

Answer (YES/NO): NO